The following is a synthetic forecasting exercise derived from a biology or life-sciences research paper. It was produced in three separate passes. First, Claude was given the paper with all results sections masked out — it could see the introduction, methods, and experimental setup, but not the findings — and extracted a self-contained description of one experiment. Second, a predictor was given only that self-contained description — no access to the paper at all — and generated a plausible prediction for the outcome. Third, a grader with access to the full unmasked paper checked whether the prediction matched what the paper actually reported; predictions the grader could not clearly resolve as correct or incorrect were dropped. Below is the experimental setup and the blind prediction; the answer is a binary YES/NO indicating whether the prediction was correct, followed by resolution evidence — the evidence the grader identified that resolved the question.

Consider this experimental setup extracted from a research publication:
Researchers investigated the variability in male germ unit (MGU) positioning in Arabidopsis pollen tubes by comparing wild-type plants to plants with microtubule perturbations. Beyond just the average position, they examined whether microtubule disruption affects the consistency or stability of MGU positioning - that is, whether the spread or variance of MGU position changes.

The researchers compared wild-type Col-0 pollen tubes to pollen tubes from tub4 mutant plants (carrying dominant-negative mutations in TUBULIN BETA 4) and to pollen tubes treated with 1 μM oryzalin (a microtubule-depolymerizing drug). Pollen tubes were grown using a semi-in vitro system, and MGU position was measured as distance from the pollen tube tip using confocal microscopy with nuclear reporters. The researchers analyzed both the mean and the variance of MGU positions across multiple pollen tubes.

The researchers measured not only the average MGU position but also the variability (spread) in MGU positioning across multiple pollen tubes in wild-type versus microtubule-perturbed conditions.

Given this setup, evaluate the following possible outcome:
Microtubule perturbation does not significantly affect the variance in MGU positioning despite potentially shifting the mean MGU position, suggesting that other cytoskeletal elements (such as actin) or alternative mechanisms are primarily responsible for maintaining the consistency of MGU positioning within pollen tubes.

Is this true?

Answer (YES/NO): NO